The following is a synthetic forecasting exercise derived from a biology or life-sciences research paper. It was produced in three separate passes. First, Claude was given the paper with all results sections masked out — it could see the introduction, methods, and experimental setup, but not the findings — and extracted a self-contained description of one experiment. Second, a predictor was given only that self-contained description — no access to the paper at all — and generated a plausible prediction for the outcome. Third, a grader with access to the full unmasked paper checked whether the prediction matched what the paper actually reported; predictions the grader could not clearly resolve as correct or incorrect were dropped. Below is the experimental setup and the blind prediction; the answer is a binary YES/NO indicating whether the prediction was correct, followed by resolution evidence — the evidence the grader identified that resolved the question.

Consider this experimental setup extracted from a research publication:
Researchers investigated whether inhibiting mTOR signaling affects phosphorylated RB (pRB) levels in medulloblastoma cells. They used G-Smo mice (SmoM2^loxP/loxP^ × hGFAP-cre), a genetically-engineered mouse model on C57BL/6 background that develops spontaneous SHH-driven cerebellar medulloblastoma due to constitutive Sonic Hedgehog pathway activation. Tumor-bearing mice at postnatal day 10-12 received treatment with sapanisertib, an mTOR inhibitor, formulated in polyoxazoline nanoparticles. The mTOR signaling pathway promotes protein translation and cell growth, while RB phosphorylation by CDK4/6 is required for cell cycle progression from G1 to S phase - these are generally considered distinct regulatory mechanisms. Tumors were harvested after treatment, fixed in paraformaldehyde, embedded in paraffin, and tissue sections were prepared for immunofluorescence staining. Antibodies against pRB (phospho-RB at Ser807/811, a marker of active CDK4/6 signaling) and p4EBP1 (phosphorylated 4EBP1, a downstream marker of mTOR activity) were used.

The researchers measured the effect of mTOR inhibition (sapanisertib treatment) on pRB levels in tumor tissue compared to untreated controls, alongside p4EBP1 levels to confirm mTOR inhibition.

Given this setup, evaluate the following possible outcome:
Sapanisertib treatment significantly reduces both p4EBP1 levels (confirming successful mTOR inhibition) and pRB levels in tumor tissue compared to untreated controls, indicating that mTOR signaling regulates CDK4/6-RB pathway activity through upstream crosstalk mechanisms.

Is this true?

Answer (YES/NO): YES